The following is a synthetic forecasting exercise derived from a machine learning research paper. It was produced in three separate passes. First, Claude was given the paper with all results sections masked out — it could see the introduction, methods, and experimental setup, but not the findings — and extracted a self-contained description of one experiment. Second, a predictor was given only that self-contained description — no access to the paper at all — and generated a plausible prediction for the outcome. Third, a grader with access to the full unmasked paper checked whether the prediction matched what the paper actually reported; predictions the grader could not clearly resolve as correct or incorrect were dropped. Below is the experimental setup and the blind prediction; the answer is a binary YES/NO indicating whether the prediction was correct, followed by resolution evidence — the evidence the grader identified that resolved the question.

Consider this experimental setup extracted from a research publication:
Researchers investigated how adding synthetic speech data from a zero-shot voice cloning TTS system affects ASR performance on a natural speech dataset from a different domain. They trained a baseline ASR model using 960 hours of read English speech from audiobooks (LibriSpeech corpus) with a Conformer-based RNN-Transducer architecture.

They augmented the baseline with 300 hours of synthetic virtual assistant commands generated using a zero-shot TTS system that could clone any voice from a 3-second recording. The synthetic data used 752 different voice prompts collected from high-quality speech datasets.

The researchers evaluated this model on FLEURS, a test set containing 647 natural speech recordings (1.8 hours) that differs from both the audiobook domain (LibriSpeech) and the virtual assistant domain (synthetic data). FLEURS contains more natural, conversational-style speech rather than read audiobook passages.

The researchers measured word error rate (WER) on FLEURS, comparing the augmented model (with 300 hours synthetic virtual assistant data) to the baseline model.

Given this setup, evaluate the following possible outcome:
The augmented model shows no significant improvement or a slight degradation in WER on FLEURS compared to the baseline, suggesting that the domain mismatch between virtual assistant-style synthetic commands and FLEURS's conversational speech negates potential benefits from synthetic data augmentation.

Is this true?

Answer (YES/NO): YES